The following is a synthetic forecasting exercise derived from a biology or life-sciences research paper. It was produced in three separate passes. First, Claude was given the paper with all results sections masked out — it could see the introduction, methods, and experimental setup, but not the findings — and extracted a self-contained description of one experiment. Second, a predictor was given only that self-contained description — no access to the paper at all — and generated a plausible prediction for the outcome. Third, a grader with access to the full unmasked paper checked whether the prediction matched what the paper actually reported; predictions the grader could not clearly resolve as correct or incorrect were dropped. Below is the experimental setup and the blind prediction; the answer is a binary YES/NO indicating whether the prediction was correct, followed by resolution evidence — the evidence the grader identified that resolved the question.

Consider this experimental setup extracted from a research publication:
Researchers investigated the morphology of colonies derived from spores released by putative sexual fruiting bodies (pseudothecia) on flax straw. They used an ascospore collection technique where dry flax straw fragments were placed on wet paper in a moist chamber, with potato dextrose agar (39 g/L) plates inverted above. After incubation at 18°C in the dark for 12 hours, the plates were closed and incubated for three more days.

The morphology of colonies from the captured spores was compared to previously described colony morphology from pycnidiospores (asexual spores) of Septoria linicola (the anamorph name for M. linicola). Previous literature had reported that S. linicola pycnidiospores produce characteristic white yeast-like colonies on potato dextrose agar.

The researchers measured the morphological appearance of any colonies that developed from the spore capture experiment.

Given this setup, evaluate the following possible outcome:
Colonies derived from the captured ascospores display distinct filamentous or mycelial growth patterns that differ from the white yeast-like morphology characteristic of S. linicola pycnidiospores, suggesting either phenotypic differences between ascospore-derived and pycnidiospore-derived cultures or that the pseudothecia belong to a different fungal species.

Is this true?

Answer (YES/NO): NO